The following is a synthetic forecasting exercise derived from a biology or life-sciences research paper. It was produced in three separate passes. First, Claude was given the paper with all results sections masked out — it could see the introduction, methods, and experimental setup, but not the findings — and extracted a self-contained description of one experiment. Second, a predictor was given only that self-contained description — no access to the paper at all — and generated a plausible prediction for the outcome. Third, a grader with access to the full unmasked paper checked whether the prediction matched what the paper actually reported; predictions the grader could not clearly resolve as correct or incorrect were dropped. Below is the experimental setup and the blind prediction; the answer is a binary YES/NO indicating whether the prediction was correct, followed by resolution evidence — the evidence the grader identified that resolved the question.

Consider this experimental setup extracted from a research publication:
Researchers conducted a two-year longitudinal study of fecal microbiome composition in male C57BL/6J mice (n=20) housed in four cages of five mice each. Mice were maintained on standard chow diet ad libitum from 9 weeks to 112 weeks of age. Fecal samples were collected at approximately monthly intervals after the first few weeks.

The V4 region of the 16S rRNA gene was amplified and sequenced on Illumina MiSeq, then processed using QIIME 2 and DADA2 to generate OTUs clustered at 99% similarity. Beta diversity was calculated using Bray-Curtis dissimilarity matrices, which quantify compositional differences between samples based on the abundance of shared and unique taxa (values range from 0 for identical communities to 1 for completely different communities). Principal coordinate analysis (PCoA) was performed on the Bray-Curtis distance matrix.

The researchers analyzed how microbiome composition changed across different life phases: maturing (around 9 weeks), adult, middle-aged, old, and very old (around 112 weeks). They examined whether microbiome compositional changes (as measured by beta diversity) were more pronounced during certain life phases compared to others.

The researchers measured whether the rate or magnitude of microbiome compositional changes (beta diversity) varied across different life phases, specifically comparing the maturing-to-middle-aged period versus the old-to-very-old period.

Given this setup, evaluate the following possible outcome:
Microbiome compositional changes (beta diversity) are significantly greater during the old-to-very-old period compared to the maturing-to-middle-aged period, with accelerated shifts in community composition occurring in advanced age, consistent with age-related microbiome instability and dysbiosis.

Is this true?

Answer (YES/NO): NO